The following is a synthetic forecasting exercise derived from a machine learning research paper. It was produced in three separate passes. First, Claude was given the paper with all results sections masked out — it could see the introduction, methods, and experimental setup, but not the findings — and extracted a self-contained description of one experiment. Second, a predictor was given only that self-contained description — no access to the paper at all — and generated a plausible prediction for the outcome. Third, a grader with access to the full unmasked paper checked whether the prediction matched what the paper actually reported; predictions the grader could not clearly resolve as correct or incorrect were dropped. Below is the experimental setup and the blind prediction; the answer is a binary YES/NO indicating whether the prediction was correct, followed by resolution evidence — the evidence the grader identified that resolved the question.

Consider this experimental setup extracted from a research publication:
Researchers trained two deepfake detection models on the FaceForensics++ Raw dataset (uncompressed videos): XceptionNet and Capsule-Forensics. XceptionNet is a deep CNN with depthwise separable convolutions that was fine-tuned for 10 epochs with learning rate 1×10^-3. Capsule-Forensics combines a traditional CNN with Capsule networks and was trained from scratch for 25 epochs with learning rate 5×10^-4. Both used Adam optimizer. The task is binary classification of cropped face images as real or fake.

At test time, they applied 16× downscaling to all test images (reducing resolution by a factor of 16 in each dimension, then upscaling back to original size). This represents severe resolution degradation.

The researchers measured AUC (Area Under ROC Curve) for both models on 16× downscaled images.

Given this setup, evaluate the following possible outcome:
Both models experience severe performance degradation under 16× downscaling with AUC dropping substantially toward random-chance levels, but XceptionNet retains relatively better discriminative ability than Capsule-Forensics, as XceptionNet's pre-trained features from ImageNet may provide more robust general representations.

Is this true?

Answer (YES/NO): YES